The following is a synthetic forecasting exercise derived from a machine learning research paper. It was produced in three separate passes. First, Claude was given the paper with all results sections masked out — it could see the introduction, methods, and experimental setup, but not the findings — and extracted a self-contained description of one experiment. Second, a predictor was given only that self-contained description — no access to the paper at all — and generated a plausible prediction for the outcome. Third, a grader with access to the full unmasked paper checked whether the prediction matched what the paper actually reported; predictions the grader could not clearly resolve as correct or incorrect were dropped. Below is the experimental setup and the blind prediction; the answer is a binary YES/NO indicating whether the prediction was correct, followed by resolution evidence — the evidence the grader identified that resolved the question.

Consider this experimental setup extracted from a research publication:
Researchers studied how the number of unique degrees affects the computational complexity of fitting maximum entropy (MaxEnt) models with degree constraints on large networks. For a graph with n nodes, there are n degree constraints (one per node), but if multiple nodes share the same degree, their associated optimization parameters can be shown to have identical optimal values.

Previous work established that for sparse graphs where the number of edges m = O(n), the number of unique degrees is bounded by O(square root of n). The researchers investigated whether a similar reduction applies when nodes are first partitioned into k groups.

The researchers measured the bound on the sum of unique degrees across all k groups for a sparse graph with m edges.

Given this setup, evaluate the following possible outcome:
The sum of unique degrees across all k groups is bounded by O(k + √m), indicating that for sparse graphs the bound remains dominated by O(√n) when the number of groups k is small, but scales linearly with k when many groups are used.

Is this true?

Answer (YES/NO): NO